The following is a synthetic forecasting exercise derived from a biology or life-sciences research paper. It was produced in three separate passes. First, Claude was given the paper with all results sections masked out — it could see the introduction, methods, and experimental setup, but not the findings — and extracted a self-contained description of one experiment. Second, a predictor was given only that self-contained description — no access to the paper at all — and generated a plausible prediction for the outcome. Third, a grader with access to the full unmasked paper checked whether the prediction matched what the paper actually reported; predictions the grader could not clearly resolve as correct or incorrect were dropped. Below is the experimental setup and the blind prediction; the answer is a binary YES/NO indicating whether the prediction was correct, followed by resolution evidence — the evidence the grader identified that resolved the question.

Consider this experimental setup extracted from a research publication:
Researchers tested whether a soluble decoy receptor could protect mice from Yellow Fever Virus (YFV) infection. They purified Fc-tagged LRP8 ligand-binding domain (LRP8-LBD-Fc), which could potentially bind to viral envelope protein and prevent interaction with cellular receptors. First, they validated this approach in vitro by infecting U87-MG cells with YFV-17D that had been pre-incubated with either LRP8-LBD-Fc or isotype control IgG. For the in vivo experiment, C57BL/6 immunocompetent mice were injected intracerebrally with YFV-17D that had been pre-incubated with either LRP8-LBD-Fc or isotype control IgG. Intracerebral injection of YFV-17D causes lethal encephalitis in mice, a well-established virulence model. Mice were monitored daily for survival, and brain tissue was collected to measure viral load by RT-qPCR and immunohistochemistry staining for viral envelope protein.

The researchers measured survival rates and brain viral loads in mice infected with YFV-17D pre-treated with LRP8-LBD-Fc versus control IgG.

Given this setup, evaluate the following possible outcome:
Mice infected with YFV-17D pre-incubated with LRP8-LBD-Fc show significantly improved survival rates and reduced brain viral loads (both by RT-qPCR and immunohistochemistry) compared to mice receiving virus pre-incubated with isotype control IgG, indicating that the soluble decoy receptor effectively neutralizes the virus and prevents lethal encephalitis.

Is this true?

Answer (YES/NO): YES